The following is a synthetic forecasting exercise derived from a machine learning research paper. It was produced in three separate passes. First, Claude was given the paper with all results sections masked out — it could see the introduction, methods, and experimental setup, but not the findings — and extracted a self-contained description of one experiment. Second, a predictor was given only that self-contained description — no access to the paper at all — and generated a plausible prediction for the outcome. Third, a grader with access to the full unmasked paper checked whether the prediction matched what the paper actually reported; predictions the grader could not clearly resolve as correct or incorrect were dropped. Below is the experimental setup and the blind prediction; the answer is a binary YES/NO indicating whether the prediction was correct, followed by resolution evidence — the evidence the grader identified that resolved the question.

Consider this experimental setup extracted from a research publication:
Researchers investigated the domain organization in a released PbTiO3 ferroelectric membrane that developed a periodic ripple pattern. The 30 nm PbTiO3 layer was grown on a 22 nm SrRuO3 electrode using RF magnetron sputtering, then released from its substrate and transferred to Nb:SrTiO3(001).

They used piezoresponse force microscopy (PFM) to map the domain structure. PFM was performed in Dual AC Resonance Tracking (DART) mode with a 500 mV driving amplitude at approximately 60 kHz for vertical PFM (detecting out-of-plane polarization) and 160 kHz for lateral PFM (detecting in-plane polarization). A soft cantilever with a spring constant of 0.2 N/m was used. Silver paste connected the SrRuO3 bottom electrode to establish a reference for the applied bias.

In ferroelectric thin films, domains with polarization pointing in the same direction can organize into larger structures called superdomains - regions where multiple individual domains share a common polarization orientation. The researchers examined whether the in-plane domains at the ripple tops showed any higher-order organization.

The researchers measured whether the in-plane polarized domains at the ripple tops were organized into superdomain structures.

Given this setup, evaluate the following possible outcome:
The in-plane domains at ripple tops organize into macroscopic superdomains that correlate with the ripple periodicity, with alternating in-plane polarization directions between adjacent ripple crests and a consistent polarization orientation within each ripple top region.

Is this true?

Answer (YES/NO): NO